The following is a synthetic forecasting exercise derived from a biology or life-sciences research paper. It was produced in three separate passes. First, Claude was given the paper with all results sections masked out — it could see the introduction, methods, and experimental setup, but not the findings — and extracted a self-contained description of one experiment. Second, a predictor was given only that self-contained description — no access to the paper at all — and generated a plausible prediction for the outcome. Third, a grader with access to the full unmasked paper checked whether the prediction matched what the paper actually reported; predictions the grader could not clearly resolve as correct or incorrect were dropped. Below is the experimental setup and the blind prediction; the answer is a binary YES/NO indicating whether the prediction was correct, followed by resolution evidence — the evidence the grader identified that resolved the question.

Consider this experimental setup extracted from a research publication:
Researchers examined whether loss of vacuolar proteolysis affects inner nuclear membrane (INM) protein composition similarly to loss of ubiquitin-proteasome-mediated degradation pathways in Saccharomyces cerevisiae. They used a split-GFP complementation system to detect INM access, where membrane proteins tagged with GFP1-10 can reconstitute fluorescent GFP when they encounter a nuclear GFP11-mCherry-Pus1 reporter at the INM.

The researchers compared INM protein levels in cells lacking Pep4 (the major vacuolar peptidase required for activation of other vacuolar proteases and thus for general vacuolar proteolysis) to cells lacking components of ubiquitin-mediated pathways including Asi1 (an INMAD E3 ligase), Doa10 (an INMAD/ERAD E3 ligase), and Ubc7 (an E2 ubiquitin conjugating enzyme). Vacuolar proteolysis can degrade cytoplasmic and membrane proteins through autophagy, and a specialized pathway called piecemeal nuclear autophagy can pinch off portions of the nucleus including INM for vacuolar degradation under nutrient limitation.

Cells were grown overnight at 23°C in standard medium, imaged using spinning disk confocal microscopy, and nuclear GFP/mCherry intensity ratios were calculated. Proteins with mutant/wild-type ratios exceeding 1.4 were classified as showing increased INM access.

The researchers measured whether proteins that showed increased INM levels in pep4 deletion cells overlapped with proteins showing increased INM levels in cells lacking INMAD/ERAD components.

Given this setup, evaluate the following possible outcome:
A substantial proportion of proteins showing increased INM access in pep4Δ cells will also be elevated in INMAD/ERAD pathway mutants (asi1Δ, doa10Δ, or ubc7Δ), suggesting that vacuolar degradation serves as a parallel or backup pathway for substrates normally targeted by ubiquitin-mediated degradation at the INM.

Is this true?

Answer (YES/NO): NO